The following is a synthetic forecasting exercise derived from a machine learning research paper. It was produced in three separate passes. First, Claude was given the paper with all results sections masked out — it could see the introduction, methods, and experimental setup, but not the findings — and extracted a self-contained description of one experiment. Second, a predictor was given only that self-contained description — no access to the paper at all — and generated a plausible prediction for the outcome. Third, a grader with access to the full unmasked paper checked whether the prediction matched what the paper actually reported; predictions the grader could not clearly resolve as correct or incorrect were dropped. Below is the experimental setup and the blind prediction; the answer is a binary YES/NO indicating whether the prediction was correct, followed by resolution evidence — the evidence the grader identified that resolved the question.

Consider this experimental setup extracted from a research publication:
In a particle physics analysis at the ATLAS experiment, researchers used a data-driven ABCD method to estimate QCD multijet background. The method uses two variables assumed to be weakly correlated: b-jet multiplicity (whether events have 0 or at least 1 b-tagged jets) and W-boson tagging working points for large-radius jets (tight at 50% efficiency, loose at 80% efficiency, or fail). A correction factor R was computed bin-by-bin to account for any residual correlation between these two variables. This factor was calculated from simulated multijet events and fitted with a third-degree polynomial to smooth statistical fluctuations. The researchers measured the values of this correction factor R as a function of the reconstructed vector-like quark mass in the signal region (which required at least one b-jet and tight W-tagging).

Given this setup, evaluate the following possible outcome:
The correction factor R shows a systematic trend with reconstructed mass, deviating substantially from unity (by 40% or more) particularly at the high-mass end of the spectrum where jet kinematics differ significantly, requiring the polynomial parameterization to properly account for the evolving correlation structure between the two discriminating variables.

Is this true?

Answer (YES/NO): NO